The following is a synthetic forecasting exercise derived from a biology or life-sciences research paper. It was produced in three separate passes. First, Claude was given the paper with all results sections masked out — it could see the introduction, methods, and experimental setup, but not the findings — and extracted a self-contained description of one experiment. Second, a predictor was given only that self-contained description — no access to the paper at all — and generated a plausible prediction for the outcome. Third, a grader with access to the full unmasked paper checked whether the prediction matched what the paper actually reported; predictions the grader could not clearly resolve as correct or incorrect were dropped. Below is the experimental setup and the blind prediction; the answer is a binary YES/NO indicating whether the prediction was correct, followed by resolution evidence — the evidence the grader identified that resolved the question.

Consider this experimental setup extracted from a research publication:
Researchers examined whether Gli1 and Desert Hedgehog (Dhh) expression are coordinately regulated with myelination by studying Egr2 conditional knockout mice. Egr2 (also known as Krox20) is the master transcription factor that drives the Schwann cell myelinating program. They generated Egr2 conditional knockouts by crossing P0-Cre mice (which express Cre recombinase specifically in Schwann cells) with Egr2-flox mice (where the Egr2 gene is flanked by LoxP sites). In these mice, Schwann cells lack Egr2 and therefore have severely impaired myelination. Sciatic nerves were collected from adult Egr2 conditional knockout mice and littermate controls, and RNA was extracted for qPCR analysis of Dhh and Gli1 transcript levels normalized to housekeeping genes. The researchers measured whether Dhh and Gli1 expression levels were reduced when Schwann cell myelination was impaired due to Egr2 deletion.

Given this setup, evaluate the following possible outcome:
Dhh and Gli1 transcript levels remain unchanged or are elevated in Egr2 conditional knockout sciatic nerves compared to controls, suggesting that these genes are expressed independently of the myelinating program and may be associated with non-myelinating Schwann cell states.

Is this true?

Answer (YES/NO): NO